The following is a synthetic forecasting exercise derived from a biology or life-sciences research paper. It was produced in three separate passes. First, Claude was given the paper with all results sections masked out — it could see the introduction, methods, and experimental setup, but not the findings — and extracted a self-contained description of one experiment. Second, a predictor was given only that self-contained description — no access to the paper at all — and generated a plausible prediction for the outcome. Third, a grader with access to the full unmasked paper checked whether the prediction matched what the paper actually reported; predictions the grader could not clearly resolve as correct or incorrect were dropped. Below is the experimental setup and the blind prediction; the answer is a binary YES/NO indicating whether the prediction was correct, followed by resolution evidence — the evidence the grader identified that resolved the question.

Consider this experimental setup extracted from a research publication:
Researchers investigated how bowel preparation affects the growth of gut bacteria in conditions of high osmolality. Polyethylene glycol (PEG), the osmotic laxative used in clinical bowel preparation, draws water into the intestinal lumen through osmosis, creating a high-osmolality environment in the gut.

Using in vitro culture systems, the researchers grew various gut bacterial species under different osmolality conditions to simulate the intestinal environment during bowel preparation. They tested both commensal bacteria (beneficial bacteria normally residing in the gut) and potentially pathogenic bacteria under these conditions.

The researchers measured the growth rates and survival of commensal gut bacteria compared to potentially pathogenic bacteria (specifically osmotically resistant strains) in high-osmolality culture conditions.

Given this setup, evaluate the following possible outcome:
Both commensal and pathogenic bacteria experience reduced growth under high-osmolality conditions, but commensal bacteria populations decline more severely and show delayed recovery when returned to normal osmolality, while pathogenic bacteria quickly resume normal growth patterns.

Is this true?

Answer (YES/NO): NO